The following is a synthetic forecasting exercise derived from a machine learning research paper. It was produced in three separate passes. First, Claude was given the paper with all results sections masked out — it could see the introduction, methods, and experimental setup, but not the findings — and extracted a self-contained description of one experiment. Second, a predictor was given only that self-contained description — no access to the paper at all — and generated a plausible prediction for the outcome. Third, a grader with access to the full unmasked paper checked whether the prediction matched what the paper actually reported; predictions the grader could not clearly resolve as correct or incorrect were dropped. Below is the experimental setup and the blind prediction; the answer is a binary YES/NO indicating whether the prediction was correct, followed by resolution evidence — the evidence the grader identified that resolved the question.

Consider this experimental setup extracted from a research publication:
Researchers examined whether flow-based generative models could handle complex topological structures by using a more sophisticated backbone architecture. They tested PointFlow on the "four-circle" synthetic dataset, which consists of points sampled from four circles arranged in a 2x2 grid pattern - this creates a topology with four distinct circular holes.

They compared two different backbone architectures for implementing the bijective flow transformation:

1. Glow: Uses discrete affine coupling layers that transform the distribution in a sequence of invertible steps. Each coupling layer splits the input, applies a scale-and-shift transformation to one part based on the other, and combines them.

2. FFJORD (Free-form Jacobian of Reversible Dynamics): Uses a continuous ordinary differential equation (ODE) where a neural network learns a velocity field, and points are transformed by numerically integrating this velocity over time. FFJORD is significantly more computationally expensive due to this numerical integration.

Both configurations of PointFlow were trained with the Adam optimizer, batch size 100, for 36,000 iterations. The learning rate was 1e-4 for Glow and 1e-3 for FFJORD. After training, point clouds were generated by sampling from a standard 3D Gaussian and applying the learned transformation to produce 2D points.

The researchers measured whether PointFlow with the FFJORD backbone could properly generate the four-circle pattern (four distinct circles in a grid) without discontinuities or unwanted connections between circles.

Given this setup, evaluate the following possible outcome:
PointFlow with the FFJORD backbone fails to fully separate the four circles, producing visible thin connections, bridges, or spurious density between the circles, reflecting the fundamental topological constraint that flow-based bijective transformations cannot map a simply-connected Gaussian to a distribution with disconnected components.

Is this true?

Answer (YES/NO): NO